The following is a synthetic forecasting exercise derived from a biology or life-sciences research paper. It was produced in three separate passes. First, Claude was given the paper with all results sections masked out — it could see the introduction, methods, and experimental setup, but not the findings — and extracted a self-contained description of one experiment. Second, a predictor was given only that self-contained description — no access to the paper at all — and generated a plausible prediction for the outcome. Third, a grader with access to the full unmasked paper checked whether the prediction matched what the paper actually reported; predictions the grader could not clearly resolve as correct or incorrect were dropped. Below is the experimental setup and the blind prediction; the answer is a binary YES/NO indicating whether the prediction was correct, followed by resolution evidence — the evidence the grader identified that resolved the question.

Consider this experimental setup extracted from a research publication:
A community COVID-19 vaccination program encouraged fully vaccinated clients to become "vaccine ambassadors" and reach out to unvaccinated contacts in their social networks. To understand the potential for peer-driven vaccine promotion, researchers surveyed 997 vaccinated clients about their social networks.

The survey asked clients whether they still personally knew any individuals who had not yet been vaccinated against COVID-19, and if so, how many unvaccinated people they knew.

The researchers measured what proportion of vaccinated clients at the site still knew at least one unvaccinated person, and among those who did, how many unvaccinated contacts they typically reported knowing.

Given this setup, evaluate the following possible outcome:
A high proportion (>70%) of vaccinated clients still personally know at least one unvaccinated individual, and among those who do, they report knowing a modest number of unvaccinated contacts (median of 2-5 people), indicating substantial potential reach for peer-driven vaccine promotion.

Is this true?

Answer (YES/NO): NO